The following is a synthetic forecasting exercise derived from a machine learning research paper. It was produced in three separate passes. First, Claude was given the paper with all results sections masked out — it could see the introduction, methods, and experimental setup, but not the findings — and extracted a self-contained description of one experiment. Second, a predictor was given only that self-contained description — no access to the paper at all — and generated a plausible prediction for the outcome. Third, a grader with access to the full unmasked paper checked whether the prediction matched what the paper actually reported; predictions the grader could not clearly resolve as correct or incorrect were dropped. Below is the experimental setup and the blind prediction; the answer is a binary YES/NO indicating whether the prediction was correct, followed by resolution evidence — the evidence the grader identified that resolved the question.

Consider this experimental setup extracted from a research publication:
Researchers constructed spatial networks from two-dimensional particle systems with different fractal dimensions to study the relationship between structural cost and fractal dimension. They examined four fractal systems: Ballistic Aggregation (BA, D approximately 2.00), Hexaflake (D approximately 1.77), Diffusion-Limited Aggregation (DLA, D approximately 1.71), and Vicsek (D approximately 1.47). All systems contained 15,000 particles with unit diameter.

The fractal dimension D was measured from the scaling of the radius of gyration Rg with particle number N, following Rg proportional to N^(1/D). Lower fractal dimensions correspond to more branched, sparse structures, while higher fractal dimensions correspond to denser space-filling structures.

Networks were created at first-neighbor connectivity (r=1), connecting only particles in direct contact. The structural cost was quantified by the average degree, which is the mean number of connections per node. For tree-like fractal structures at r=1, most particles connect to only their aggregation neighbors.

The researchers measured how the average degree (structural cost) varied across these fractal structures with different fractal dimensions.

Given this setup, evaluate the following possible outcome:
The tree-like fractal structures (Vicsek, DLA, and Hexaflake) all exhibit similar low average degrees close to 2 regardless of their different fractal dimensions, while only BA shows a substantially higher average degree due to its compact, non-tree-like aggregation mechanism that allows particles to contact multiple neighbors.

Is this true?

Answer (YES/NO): NO